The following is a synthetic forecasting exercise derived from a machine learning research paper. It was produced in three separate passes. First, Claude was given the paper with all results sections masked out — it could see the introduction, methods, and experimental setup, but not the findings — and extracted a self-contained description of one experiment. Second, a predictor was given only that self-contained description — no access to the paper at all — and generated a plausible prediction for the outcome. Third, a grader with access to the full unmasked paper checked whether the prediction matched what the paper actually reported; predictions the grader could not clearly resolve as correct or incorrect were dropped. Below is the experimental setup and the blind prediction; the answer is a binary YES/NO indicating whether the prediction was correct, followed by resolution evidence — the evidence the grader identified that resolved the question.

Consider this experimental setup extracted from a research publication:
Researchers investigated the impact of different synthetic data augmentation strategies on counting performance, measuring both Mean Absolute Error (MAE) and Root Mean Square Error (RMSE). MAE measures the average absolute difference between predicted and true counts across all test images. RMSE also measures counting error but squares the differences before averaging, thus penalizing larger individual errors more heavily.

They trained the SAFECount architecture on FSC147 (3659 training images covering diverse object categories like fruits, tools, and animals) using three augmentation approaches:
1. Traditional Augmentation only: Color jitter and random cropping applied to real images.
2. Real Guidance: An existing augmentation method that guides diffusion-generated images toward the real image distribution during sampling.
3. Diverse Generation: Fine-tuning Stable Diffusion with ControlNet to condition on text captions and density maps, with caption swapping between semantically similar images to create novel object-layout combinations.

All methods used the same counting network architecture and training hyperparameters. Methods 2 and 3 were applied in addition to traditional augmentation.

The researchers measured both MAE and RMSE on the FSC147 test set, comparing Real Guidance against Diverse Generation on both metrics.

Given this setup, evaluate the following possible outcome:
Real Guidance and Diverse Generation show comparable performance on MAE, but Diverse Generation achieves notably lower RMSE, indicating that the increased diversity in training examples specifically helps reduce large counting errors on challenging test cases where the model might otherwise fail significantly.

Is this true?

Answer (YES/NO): NO